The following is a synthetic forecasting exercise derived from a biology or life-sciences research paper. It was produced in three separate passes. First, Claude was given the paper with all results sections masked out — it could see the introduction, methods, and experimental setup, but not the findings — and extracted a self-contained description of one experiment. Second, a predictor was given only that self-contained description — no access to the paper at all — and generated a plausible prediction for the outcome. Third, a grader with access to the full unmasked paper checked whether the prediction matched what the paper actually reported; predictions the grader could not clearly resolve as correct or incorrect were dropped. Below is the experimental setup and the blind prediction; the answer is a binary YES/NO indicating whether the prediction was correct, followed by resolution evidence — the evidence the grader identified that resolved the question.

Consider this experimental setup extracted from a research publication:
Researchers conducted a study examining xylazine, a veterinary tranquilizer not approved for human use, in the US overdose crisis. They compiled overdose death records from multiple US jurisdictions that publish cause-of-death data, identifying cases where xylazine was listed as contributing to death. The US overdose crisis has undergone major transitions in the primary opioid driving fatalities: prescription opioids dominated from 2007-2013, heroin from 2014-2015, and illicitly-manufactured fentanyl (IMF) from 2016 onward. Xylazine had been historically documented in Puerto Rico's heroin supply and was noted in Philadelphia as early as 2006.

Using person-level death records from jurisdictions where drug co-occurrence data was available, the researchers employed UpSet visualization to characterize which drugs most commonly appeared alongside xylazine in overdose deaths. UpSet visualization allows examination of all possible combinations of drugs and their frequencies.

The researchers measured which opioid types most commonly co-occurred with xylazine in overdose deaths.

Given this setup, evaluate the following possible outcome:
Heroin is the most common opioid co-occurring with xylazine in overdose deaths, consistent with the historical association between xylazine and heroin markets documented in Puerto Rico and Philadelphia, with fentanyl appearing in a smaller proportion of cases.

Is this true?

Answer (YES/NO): NO